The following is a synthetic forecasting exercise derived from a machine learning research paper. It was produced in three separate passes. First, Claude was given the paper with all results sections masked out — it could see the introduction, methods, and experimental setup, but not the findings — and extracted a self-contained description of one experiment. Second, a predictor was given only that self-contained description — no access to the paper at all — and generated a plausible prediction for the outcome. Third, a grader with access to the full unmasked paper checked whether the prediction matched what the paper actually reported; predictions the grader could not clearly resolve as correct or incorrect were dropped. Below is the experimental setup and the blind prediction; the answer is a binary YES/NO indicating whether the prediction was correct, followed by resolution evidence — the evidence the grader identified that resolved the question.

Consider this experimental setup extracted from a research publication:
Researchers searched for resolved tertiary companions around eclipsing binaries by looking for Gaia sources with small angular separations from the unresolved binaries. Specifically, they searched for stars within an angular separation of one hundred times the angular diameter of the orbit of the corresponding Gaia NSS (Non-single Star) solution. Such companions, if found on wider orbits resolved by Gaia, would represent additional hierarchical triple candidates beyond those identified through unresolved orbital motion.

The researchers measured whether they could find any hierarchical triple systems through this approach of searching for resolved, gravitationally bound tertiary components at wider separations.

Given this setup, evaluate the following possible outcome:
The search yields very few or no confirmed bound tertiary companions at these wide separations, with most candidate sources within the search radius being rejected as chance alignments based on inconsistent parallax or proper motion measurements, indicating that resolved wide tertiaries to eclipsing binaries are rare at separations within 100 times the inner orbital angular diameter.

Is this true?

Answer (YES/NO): NO